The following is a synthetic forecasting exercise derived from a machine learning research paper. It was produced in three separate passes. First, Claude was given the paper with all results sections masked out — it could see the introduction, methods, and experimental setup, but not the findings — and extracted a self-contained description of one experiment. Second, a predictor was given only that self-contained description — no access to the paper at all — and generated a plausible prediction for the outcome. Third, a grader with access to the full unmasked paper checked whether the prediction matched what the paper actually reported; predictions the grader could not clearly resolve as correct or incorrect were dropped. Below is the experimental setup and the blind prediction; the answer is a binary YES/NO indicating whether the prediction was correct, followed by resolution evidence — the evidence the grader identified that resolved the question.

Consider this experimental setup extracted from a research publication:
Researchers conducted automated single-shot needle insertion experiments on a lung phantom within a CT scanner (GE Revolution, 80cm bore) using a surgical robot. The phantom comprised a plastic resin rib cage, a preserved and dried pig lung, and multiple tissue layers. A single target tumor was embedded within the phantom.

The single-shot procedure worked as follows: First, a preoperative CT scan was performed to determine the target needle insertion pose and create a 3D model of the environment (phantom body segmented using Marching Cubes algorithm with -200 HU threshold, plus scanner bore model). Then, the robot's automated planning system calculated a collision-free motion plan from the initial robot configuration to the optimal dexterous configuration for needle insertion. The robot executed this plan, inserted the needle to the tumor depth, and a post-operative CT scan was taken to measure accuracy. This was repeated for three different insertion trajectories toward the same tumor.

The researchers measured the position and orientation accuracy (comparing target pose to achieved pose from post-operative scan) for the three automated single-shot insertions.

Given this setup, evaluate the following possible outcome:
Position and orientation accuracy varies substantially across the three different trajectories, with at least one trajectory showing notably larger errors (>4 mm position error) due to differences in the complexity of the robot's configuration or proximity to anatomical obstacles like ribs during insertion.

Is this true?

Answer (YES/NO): NO